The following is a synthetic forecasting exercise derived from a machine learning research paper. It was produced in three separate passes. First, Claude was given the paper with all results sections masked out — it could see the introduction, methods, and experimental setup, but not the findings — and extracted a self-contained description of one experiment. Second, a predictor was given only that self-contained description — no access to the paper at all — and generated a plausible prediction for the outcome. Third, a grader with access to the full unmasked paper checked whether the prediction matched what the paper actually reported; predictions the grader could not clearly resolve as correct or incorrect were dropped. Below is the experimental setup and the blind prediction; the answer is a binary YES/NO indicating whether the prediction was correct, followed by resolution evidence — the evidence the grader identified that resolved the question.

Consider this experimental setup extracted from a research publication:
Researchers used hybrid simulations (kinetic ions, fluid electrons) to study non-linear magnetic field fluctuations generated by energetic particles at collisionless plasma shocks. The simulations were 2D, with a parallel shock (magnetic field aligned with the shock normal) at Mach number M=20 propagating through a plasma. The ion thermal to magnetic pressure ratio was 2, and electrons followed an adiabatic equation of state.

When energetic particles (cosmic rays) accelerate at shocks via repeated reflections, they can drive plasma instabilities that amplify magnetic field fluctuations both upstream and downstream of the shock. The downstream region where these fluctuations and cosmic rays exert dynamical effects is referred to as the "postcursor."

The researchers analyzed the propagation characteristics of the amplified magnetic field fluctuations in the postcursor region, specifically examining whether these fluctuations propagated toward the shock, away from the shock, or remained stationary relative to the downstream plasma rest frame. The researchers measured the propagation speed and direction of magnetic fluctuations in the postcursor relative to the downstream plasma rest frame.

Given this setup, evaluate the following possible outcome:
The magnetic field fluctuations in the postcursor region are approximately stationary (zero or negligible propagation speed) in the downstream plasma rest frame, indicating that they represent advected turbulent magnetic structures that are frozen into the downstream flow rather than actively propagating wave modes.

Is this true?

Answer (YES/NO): NO